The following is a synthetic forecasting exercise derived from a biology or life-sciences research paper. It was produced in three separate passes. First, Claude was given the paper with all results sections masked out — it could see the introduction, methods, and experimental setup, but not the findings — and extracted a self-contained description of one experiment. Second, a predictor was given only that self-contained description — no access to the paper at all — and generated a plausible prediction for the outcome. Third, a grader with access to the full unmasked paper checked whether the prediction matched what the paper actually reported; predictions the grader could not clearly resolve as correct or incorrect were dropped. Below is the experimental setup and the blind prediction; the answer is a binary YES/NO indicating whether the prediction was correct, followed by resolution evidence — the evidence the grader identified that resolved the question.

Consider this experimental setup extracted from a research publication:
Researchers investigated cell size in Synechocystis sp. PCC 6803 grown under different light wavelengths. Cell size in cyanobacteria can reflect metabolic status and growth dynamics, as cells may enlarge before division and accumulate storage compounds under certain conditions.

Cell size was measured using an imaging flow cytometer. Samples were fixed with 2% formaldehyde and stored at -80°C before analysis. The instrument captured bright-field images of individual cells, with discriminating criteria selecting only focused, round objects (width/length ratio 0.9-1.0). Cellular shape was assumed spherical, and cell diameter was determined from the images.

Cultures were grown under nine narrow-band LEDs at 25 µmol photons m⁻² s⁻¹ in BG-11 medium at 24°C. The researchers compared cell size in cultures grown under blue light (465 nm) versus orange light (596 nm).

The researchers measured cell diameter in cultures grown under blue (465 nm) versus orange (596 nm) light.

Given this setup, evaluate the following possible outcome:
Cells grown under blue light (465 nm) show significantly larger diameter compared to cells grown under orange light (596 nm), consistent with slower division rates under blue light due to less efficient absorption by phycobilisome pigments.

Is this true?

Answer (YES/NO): NO